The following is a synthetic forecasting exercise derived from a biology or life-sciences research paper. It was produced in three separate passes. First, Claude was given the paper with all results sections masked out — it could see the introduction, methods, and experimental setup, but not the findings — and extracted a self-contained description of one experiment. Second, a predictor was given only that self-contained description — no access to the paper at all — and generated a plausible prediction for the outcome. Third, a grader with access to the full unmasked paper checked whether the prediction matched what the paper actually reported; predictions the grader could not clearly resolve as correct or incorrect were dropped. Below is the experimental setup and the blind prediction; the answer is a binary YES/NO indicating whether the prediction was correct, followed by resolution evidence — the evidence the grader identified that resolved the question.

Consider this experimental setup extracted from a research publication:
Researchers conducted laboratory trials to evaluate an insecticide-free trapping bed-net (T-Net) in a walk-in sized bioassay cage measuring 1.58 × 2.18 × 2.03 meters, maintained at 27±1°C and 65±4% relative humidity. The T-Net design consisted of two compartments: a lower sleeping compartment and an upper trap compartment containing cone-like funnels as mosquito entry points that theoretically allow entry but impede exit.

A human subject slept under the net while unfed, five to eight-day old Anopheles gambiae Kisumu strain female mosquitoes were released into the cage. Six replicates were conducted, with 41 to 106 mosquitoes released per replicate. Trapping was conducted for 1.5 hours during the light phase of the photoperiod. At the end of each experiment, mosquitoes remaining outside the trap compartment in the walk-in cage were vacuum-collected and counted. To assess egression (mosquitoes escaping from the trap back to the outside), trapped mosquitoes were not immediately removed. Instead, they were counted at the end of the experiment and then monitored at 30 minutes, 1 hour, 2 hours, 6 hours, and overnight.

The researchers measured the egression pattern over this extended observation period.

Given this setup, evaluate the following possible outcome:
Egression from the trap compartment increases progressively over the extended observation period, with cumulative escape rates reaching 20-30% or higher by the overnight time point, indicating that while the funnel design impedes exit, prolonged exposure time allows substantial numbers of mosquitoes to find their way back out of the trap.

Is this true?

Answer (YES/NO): NO